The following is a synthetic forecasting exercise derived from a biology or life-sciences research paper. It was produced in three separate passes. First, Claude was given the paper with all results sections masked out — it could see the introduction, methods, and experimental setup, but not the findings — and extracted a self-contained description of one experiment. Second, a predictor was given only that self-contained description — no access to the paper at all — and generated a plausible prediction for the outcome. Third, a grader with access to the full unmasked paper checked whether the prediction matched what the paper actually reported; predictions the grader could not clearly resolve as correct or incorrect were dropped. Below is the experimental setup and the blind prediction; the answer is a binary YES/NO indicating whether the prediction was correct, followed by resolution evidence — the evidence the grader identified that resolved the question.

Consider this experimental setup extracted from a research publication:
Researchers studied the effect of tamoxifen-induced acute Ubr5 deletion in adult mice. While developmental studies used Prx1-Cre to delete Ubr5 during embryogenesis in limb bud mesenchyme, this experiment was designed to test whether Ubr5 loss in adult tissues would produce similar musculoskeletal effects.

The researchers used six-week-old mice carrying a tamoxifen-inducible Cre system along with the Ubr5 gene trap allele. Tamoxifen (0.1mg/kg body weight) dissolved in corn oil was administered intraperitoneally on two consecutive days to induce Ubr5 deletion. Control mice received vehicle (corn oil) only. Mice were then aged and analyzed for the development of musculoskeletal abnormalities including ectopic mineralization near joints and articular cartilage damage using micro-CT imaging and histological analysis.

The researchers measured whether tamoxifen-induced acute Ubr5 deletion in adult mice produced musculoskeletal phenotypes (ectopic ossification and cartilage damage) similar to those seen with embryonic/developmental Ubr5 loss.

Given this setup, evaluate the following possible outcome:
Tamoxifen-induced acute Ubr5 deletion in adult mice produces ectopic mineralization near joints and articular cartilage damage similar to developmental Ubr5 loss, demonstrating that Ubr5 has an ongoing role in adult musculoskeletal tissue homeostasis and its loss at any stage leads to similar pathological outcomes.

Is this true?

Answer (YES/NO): YES